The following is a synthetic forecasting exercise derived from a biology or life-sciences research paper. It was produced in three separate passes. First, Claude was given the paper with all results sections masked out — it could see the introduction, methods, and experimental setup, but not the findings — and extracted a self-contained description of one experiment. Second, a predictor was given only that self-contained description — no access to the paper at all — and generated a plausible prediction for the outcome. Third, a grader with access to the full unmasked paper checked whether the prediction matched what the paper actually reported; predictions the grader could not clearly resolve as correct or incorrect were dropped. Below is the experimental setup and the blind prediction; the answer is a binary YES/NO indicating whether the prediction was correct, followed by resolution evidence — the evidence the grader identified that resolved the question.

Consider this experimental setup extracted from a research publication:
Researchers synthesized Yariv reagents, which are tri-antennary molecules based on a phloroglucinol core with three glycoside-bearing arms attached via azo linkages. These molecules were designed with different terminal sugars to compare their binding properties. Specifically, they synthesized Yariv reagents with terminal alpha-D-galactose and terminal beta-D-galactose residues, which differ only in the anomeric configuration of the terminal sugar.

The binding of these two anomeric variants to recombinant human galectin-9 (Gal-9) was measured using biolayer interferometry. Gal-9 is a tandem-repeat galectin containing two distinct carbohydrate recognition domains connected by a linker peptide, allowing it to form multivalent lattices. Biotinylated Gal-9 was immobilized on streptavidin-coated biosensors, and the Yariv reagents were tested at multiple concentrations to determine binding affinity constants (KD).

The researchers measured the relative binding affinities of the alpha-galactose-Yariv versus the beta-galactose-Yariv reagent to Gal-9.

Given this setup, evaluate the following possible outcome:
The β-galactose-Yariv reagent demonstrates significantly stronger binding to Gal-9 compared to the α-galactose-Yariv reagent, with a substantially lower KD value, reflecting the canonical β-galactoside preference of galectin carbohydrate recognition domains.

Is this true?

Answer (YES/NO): NO